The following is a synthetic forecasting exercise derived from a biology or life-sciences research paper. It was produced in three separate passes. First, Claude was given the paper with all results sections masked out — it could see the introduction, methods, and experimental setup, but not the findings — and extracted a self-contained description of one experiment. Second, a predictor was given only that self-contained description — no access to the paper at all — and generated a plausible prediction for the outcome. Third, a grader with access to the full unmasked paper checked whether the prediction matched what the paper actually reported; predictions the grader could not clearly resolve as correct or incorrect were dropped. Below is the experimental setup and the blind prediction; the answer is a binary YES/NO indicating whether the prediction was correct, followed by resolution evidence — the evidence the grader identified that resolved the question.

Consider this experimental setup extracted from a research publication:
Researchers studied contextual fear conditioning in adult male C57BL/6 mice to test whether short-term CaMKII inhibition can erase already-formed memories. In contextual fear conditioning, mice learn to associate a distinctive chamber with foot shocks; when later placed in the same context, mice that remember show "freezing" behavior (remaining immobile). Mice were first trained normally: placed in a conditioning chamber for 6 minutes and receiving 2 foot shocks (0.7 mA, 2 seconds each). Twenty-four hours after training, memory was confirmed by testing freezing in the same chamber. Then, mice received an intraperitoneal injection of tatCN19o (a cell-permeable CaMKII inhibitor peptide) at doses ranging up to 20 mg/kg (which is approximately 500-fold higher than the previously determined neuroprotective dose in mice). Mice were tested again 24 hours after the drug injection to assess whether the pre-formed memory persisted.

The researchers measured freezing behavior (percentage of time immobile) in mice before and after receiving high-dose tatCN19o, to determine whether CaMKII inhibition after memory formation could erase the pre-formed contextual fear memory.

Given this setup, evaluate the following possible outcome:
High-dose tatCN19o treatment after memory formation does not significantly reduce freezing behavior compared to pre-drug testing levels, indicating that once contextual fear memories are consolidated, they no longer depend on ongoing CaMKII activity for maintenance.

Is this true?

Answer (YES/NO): YES